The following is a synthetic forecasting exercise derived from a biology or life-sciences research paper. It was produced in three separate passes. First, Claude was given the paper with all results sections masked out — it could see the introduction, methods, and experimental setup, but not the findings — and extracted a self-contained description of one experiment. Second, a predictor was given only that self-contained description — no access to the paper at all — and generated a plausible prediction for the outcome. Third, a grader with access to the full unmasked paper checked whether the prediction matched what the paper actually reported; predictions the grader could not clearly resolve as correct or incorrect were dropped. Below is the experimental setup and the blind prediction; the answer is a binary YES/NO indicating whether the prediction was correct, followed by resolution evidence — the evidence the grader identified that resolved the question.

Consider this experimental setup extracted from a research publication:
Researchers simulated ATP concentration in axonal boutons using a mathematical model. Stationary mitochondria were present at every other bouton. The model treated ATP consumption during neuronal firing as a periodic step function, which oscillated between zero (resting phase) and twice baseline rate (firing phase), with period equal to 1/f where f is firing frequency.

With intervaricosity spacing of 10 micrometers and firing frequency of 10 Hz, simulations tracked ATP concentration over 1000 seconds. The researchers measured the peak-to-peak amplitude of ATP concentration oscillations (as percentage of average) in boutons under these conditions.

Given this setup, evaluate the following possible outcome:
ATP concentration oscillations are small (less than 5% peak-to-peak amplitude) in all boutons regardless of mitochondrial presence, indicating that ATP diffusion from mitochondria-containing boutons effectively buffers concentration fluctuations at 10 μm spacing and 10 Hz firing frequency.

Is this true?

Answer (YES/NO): YES